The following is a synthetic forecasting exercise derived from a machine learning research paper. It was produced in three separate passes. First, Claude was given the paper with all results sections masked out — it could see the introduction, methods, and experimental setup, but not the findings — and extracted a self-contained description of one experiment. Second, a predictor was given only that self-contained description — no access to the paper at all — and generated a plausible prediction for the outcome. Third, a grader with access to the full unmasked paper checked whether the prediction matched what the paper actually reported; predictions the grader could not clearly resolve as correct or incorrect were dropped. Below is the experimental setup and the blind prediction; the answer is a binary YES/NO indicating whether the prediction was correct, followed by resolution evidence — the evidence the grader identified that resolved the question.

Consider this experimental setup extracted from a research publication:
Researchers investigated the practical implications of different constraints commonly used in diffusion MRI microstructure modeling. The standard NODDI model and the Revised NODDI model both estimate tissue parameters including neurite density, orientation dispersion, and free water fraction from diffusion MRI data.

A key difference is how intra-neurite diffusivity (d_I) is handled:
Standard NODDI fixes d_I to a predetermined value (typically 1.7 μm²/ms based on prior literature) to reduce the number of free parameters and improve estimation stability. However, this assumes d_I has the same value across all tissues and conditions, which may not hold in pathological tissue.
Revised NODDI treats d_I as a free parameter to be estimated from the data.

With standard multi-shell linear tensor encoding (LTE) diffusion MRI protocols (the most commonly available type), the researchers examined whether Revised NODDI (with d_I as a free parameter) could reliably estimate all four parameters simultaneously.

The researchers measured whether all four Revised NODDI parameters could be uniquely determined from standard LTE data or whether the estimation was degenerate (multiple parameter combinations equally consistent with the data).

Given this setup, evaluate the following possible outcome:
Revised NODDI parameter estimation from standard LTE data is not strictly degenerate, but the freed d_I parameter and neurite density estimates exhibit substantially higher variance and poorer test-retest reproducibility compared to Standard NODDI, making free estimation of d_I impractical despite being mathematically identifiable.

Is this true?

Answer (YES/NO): NO